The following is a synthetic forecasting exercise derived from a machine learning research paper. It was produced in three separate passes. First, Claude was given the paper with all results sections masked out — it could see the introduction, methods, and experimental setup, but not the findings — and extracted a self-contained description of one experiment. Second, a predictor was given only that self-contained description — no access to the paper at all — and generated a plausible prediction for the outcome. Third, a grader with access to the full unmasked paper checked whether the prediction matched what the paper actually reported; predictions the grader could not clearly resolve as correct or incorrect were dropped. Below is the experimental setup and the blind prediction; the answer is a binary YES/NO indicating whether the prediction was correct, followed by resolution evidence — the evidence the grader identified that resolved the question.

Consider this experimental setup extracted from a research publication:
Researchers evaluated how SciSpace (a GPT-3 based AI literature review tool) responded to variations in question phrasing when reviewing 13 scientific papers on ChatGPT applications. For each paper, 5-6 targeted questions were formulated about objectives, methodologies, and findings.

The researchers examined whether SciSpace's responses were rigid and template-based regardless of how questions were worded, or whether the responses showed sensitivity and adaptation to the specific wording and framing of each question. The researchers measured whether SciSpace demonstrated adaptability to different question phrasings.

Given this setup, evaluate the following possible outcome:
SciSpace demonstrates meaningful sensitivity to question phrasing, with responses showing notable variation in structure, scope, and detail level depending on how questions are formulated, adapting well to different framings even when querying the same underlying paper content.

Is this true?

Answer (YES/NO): NO